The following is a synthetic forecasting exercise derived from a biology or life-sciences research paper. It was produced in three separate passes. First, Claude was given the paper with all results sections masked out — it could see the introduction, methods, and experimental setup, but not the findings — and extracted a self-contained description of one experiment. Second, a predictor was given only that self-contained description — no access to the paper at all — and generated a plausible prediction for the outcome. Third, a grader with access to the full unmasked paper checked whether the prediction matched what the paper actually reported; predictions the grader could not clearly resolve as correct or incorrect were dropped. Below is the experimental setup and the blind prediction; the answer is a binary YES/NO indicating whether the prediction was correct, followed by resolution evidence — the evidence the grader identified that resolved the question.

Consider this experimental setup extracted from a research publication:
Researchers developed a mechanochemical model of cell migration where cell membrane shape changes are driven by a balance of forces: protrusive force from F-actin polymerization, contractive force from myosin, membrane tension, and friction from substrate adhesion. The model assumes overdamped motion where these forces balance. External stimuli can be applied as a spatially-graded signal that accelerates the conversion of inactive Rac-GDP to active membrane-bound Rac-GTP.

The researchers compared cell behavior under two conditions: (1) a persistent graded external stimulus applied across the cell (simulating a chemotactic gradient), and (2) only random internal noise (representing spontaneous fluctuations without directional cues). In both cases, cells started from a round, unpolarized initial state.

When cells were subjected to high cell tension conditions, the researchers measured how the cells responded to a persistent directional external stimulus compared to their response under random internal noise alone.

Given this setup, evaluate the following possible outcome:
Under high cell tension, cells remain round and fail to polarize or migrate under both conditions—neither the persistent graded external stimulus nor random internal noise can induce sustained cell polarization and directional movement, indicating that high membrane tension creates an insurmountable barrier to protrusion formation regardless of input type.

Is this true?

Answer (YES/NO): NO